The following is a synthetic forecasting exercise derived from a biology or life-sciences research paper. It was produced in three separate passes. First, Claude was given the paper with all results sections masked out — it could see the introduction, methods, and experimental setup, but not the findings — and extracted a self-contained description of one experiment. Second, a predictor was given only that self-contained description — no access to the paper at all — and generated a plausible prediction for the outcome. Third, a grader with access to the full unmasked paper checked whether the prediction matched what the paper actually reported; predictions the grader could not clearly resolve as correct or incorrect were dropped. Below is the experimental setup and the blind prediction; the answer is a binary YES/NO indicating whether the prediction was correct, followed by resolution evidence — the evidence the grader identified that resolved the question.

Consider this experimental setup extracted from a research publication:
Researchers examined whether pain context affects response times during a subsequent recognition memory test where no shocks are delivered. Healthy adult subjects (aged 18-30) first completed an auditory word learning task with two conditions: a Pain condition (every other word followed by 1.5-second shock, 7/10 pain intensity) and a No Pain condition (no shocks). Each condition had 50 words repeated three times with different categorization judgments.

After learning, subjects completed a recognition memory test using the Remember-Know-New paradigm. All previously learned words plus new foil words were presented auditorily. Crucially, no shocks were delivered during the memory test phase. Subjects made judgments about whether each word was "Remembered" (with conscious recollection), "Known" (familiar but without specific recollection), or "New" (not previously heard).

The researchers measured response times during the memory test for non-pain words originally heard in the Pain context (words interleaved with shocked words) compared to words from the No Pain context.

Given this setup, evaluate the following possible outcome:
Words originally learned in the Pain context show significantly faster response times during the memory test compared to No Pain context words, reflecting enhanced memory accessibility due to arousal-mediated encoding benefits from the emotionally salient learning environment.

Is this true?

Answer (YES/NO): NO